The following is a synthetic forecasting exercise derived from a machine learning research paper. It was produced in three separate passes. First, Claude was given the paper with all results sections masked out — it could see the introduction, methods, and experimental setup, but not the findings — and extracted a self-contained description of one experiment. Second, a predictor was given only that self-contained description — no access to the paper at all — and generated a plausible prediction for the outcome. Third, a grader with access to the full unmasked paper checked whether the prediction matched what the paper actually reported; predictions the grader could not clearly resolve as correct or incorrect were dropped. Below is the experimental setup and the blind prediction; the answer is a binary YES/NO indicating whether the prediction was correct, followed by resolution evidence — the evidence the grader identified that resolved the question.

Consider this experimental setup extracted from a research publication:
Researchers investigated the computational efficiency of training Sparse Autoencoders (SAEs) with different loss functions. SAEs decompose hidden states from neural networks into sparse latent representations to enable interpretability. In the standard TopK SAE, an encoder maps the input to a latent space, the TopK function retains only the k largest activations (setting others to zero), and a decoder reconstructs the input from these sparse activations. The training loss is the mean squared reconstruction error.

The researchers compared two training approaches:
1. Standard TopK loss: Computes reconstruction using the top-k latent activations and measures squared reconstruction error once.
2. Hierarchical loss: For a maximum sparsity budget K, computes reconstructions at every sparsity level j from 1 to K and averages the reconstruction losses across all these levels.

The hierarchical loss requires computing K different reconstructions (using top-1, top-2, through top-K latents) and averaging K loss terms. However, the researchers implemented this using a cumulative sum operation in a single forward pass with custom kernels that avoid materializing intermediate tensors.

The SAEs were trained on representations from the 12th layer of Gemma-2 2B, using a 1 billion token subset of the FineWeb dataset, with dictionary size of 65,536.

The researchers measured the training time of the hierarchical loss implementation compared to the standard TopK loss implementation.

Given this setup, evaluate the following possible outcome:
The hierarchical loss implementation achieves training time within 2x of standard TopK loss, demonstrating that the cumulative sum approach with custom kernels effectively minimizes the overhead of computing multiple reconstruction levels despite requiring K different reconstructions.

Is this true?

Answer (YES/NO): YES